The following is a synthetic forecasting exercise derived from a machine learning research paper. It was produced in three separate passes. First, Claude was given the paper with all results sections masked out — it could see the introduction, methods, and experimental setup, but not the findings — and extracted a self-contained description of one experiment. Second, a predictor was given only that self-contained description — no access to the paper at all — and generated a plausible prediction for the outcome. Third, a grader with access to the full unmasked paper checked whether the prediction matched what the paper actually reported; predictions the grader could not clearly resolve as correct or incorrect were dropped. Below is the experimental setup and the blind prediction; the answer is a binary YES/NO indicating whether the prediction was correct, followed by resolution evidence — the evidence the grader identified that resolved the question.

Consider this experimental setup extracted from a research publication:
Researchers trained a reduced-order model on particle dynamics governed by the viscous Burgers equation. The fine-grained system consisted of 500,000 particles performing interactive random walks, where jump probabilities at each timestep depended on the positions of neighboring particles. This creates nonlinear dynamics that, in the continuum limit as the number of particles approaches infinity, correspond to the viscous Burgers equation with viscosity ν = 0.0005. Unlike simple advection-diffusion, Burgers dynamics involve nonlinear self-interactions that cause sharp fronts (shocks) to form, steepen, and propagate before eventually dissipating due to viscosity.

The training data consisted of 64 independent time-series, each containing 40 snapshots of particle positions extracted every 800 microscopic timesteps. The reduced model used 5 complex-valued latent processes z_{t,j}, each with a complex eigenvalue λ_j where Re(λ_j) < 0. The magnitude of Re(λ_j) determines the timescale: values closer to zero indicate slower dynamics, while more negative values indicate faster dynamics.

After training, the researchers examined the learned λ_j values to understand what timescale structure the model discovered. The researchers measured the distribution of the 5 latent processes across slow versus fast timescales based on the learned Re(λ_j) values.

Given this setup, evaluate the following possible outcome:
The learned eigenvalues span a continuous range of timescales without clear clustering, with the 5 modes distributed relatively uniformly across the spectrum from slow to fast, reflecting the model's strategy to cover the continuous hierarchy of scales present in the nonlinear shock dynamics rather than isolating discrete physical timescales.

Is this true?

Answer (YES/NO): NO